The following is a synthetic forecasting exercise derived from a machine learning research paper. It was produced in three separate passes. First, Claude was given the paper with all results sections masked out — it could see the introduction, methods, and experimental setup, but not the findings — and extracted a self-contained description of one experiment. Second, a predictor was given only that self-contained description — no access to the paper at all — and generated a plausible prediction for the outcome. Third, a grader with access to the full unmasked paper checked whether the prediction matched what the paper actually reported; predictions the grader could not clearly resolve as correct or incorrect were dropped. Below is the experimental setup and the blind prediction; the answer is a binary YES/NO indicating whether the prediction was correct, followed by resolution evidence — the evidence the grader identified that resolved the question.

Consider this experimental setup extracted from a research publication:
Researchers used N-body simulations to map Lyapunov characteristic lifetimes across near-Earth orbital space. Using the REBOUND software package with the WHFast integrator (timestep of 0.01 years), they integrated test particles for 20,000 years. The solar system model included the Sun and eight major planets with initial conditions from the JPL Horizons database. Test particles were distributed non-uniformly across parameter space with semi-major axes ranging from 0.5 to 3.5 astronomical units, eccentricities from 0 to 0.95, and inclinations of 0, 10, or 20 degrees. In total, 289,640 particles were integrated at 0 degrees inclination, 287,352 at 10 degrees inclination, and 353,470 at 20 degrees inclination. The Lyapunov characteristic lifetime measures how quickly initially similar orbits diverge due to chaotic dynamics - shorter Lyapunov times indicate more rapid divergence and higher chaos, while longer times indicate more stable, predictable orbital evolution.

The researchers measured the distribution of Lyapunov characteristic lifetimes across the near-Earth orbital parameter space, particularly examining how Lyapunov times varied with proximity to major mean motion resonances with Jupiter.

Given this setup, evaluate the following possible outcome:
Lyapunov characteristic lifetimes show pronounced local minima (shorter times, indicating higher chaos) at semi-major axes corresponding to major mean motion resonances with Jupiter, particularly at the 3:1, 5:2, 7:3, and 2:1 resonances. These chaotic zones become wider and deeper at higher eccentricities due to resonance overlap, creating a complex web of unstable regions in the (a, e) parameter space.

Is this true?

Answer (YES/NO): NO